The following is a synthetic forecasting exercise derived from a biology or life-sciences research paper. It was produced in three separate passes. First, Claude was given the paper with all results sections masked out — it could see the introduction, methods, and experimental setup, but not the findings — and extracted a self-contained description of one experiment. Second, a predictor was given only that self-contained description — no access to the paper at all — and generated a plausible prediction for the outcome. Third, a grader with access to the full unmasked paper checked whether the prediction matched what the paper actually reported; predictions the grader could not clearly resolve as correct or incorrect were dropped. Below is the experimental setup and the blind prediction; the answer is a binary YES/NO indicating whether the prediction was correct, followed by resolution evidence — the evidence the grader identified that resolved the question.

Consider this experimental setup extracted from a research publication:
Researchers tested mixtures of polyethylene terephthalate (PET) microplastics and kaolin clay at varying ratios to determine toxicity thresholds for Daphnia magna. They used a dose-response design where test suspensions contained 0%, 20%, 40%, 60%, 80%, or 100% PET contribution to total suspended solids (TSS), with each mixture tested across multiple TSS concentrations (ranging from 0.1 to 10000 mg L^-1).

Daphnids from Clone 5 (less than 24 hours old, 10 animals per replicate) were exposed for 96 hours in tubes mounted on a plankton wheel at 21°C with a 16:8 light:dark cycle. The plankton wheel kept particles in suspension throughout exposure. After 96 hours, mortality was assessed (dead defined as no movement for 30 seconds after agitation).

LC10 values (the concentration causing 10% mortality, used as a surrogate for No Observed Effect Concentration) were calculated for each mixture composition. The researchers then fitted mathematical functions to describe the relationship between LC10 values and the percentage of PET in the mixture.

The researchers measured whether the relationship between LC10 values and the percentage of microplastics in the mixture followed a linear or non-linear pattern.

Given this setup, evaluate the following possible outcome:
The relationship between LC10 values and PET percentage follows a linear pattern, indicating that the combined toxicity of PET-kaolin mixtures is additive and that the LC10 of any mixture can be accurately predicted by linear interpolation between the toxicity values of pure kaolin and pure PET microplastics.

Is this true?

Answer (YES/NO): NO